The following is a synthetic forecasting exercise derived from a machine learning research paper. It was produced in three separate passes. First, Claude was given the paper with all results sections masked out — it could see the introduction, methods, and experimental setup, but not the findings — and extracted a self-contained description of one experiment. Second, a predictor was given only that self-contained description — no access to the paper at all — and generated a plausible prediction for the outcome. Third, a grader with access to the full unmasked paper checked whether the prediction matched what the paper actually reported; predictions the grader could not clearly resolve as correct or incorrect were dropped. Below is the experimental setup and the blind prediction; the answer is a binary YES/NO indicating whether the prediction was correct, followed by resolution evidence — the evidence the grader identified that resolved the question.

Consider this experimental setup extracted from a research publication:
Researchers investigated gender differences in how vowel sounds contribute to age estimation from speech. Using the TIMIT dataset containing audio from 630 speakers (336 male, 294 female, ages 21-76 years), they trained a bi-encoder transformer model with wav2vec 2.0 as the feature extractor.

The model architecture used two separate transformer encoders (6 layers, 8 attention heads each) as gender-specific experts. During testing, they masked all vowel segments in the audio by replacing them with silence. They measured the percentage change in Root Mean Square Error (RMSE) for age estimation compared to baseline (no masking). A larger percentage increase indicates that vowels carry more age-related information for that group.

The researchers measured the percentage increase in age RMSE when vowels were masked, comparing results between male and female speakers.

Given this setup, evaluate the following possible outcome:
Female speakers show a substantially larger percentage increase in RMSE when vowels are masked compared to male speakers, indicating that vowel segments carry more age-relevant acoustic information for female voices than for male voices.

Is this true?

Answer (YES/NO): NO